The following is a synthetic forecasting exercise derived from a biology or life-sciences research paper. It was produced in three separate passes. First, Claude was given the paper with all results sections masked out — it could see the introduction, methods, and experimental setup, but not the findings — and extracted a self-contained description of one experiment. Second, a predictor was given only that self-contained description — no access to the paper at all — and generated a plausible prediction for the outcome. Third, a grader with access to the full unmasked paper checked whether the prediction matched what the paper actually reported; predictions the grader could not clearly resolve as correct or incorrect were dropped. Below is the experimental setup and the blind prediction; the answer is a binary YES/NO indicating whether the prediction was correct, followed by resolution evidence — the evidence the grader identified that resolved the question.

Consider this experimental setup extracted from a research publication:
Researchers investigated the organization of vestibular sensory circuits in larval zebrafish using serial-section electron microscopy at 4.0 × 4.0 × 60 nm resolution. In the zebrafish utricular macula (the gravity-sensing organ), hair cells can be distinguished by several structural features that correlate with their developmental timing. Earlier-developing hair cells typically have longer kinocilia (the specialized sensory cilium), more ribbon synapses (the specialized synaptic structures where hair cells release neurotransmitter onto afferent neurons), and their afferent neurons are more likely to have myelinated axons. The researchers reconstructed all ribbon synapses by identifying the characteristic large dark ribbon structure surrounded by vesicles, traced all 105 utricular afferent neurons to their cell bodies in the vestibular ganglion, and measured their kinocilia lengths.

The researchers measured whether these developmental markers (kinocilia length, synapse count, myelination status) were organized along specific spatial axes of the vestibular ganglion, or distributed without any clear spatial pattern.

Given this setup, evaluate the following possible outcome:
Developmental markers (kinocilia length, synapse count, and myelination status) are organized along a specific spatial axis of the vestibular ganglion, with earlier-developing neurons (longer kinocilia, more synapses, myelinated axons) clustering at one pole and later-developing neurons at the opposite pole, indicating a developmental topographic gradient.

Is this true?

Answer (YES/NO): YES